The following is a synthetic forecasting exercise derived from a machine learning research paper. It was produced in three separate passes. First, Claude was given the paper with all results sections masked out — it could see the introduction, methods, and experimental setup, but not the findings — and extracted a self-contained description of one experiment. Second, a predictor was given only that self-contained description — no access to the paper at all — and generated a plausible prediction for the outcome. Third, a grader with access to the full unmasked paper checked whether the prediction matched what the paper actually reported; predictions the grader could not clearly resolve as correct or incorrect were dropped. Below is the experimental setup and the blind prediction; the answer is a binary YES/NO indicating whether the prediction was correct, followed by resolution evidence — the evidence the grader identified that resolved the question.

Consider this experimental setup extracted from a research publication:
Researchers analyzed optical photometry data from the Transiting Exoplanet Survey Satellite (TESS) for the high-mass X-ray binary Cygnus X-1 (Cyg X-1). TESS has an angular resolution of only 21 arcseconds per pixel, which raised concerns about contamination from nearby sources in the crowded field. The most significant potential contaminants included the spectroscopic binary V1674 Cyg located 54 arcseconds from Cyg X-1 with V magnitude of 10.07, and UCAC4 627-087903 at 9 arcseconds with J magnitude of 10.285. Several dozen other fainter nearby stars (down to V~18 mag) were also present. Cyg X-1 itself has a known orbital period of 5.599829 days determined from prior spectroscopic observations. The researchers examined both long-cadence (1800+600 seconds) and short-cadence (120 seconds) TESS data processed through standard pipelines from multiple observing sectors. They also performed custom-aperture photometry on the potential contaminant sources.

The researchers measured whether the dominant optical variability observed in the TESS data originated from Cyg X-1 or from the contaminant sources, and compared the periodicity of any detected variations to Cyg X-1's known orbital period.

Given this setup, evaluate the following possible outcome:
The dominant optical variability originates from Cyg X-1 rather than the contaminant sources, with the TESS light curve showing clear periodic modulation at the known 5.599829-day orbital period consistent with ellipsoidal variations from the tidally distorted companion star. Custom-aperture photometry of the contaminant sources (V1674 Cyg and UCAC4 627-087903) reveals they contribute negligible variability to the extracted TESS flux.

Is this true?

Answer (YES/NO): YES